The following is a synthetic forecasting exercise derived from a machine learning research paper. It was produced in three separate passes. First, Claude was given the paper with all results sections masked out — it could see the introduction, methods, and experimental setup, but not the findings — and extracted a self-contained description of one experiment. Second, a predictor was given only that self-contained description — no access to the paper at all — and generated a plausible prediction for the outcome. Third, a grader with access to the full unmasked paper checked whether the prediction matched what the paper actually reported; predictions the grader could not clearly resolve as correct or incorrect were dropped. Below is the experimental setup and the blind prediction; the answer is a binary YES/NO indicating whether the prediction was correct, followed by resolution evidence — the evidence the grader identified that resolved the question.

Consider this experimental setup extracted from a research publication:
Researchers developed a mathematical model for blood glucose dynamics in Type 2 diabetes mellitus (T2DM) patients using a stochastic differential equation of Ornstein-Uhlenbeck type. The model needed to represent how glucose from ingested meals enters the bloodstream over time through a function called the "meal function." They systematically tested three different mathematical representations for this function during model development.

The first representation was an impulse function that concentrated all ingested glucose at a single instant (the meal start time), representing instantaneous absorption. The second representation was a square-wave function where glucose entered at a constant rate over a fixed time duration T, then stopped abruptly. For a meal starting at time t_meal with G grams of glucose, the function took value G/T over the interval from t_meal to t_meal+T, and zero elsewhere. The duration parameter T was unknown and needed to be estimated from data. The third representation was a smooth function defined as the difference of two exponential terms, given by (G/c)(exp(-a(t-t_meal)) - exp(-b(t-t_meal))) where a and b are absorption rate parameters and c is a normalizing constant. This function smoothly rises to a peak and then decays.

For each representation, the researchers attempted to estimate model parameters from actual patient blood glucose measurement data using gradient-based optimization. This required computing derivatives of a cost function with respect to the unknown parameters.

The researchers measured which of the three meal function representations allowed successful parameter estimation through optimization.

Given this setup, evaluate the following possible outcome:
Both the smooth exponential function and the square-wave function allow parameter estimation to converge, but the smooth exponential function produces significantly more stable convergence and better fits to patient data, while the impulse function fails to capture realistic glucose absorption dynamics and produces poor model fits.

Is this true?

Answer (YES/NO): NO